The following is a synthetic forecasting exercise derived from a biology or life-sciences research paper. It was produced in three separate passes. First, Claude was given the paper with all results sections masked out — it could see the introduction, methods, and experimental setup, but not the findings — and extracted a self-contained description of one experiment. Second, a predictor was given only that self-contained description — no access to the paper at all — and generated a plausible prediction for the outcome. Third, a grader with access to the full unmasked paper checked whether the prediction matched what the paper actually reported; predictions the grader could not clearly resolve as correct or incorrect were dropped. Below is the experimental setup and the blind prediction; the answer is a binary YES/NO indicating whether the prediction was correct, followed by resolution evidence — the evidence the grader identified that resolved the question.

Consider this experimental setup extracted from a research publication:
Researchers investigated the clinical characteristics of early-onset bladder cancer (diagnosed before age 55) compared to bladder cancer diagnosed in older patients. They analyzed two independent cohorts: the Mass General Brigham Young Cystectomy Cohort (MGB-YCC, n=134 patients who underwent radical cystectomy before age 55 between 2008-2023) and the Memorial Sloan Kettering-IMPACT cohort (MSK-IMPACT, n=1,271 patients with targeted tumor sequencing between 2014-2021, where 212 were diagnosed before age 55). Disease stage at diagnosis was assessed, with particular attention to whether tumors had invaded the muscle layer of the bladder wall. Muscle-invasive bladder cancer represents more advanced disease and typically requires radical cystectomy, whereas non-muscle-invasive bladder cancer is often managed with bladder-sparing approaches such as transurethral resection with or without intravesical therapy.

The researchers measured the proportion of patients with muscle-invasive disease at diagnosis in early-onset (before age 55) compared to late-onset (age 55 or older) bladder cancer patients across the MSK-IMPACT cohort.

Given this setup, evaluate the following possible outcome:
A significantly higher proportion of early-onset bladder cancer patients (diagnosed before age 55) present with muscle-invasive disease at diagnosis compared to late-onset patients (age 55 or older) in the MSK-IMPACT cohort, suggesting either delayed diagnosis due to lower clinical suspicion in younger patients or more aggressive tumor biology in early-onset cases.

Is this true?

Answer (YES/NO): NO